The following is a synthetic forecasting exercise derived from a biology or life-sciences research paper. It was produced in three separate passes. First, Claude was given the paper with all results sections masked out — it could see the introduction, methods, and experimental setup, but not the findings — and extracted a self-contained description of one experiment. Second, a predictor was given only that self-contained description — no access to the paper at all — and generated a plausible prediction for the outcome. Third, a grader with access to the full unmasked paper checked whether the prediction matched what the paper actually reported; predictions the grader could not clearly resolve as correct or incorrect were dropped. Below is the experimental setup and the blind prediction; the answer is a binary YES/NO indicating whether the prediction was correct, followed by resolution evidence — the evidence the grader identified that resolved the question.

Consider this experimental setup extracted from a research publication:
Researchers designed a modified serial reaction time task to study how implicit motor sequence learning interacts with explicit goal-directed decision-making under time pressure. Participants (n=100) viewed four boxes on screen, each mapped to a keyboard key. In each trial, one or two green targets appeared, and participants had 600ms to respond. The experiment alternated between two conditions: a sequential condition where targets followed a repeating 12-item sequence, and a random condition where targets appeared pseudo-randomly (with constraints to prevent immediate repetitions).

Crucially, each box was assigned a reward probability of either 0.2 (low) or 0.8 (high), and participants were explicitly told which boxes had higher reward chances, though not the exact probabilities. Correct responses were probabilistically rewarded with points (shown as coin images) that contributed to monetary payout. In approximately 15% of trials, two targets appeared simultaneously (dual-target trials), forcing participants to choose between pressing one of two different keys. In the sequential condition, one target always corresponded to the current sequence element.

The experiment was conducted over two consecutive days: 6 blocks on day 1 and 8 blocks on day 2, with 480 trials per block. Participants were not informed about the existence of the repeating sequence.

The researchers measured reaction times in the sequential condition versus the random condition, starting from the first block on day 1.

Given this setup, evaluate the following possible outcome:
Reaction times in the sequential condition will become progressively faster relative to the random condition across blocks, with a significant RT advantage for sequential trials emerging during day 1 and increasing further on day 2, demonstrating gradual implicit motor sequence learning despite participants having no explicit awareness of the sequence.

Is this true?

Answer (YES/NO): NO